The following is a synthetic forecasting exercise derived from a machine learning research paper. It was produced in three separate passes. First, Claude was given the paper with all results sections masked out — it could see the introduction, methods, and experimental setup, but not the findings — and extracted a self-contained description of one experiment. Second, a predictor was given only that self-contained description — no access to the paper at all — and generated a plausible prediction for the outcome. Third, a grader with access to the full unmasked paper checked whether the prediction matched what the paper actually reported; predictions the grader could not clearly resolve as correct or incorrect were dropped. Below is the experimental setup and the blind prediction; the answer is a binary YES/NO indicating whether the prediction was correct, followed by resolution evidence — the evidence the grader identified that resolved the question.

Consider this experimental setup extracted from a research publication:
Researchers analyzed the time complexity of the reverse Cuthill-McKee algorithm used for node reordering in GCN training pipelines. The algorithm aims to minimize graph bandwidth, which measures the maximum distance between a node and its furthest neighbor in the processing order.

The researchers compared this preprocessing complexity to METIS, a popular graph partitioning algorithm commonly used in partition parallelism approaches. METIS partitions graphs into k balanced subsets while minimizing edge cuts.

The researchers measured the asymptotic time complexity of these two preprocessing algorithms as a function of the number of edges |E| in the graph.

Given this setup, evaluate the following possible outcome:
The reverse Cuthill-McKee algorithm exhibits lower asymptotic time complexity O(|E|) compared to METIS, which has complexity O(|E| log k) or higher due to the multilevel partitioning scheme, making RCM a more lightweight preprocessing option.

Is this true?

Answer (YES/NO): NO